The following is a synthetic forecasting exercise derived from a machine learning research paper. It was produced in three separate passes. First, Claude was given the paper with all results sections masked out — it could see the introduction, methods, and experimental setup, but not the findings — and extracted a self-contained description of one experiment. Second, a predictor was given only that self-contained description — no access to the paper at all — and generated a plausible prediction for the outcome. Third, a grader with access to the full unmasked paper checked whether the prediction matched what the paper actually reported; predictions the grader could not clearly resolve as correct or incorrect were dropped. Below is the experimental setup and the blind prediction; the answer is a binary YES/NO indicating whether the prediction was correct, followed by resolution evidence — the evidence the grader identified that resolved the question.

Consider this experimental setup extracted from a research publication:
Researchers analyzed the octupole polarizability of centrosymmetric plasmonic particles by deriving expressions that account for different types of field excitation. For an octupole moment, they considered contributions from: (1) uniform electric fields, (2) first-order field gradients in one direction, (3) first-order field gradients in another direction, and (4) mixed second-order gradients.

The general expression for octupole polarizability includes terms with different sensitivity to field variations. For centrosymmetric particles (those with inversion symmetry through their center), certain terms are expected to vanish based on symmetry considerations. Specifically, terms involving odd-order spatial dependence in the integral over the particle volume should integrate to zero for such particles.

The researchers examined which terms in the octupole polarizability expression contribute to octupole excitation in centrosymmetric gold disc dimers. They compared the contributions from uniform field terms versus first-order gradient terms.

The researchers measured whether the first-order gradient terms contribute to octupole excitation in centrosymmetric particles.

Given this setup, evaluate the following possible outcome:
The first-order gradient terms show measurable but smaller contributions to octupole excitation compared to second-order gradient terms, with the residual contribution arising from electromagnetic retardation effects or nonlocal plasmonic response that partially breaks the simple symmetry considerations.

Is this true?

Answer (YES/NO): NO